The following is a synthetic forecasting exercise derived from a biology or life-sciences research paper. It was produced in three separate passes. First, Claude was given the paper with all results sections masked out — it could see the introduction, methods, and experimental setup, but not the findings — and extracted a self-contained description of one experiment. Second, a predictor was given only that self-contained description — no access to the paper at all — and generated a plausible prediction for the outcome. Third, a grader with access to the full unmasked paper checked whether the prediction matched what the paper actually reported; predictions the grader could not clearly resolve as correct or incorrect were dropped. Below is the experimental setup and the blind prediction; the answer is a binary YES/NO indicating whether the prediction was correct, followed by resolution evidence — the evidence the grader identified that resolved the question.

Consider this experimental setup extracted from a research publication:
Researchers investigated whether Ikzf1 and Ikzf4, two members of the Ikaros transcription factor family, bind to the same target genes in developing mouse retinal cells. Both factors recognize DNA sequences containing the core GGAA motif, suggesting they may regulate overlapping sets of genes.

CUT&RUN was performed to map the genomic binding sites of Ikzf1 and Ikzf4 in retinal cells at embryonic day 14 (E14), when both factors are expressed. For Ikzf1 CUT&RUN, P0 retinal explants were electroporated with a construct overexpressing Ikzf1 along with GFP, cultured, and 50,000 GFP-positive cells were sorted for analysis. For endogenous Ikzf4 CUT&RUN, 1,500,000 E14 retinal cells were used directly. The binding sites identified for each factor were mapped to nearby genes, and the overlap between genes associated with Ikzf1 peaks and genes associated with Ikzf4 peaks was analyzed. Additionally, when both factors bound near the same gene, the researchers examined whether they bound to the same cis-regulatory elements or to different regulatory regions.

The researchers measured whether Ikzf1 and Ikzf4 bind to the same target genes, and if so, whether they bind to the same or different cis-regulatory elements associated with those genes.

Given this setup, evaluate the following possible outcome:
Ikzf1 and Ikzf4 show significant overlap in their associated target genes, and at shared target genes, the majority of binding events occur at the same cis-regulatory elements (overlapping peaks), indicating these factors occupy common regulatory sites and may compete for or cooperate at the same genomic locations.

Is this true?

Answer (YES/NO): NO